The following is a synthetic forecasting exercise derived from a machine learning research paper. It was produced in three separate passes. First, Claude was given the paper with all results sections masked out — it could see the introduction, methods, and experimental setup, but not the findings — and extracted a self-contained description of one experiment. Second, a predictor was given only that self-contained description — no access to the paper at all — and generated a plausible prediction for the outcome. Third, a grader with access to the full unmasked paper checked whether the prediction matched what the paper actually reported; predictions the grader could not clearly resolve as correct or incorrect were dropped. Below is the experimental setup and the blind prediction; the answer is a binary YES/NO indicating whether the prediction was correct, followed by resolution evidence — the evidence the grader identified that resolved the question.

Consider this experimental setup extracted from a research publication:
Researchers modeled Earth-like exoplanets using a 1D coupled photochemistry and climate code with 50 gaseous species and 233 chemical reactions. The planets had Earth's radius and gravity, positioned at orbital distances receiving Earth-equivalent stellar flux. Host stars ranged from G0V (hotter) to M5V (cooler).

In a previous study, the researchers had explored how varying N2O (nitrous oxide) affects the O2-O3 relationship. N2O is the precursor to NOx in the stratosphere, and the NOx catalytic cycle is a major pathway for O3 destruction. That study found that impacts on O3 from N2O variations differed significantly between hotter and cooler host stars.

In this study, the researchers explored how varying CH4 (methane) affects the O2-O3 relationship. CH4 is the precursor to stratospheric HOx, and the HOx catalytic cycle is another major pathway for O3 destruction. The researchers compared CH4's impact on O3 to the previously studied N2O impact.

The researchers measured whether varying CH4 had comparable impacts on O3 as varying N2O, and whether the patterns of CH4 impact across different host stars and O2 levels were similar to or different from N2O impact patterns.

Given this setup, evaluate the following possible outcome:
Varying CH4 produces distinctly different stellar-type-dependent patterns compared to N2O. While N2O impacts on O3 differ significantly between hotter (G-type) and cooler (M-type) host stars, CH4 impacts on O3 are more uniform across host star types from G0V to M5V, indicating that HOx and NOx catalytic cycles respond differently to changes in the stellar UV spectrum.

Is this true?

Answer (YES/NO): NO